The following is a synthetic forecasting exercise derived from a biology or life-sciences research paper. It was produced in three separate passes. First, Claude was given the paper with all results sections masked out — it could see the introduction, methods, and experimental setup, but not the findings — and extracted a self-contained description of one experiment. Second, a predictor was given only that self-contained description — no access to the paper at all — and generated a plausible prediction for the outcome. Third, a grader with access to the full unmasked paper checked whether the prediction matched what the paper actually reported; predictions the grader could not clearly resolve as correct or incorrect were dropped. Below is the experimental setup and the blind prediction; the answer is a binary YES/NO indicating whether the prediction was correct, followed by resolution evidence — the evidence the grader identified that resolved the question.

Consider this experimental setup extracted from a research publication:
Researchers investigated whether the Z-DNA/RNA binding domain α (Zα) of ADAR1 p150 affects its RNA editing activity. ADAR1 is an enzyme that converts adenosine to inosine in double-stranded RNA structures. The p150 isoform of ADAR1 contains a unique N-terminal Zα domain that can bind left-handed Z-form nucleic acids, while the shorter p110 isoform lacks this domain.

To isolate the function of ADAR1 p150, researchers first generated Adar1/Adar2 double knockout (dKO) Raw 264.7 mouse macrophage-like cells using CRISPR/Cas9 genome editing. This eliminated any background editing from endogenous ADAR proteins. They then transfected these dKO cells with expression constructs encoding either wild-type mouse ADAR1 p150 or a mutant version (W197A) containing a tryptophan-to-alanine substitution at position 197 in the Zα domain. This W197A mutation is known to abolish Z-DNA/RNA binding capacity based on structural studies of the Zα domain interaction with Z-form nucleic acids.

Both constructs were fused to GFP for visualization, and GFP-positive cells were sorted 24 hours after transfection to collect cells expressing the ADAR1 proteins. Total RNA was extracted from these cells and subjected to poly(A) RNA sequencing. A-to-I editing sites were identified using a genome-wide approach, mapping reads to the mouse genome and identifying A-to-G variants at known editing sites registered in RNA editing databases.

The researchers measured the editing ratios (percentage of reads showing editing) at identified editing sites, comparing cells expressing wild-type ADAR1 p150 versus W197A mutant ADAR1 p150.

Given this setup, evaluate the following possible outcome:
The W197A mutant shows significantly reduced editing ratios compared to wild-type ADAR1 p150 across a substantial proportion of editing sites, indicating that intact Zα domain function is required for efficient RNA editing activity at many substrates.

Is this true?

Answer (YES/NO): YES